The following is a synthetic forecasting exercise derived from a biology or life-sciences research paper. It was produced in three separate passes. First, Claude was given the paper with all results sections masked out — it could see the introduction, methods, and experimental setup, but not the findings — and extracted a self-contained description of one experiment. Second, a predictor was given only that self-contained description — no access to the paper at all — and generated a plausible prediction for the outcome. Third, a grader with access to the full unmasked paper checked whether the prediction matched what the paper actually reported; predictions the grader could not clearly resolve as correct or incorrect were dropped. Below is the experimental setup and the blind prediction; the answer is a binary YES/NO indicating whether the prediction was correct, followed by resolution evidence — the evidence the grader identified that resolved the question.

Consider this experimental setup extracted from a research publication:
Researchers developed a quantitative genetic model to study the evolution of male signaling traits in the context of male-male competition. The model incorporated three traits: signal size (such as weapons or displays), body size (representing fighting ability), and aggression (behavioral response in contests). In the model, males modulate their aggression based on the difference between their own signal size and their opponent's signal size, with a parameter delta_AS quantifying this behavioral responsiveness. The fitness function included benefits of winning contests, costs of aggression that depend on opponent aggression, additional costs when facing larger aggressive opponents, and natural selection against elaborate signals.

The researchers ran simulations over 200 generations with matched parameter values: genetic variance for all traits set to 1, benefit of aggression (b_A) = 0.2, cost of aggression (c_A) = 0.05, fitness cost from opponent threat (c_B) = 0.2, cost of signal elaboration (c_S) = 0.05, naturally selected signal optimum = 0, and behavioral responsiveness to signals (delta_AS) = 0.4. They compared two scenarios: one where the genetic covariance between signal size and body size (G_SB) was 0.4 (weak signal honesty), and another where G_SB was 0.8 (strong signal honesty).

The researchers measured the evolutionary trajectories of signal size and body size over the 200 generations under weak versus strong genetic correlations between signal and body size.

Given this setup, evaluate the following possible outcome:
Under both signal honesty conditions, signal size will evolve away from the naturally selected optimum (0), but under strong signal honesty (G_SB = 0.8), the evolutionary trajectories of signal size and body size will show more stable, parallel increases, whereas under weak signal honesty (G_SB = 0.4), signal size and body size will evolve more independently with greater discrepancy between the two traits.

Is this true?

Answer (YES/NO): NO